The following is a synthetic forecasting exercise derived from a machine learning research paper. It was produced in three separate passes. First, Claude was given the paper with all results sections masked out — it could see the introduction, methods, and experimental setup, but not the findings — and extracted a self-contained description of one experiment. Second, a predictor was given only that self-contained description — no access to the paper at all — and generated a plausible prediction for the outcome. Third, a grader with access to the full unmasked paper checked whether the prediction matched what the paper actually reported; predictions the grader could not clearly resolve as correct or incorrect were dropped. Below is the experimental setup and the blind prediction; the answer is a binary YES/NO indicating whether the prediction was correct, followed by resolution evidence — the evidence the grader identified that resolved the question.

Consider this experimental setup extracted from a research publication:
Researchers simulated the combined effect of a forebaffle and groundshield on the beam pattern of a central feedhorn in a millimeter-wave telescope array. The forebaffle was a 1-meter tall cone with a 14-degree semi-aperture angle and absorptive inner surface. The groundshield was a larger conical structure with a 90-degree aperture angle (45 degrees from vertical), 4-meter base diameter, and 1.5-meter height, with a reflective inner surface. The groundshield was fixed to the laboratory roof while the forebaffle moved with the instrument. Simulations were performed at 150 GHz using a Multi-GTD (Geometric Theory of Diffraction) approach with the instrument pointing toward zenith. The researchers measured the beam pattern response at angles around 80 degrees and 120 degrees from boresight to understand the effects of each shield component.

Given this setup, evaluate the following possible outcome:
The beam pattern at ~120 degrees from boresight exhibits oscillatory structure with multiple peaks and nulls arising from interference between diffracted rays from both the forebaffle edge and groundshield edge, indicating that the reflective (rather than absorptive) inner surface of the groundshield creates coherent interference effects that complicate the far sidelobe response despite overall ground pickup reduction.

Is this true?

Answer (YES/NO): NO